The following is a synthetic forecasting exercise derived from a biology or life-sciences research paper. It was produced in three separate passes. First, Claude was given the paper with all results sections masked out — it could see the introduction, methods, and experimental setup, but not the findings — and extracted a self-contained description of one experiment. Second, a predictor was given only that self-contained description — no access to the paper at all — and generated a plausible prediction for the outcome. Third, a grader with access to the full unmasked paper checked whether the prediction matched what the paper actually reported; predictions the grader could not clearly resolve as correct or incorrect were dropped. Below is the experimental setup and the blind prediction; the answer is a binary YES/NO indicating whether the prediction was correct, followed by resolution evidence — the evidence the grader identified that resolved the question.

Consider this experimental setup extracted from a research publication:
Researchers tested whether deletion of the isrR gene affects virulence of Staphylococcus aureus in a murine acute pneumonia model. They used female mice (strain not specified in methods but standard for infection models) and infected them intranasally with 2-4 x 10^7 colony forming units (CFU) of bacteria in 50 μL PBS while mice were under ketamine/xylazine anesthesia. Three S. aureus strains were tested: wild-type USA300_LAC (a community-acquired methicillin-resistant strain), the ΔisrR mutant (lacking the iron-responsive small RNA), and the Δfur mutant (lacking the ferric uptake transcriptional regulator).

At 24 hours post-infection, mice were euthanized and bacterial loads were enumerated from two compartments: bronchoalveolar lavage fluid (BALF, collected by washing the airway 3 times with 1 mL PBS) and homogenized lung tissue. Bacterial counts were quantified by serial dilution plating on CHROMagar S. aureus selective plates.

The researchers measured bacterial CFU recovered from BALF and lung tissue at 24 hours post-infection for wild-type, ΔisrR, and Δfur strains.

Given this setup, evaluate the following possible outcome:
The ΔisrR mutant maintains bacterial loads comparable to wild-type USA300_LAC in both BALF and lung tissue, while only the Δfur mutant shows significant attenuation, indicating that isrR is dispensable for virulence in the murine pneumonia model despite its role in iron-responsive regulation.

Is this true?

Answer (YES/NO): NO